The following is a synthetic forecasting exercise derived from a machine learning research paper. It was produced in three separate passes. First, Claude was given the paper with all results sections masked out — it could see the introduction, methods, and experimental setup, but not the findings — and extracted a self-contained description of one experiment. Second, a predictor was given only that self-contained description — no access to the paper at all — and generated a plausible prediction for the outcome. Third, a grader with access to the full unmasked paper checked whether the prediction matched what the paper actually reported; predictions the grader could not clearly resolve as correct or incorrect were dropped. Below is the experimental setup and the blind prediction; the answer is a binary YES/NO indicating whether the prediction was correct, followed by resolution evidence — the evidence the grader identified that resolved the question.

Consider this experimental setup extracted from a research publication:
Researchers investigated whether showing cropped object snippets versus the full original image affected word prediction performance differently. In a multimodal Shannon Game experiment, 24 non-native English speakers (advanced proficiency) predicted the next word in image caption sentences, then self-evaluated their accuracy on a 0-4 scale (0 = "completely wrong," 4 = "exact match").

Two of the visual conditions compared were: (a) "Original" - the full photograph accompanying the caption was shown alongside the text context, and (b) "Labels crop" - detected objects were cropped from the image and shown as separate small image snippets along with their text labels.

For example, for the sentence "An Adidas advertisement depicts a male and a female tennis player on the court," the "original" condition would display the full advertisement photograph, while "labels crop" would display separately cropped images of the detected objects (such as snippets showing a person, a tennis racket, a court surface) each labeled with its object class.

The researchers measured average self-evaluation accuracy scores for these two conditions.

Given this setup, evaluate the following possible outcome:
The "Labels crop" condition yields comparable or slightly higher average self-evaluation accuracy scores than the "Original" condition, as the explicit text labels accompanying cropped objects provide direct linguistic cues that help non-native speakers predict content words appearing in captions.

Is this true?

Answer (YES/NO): NO